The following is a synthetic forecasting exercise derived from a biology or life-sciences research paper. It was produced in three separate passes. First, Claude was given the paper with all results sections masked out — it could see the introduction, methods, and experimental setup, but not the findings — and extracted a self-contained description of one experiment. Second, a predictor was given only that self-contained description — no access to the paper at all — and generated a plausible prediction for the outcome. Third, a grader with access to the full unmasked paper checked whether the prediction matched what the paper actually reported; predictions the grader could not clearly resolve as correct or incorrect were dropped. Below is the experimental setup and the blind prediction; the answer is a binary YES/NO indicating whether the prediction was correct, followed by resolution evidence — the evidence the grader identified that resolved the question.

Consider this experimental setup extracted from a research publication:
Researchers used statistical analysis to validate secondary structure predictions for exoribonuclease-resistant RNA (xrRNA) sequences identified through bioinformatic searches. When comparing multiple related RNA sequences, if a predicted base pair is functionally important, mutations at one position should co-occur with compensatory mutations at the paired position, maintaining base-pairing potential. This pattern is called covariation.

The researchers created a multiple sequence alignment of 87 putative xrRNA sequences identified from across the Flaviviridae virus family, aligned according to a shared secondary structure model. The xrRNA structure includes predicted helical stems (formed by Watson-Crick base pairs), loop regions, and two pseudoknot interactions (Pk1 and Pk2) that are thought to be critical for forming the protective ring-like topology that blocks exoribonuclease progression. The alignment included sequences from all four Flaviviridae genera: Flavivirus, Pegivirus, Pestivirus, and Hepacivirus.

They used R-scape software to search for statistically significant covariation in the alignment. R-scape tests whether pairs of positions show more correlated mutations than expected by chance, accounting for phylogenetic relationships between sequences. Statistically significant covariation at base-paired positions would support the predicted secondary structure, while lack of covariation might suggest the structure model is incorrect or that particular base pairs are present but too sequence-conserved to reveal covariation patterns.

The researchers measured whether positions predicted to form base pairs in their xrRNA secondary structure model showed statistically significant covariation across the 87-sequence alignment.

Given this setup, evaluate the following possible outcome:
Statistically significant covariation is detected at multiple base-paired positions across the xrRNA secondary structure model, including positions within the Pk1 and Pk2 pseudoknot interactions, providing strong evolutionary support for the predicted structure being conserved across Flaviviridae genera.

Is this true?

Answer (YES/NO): YES